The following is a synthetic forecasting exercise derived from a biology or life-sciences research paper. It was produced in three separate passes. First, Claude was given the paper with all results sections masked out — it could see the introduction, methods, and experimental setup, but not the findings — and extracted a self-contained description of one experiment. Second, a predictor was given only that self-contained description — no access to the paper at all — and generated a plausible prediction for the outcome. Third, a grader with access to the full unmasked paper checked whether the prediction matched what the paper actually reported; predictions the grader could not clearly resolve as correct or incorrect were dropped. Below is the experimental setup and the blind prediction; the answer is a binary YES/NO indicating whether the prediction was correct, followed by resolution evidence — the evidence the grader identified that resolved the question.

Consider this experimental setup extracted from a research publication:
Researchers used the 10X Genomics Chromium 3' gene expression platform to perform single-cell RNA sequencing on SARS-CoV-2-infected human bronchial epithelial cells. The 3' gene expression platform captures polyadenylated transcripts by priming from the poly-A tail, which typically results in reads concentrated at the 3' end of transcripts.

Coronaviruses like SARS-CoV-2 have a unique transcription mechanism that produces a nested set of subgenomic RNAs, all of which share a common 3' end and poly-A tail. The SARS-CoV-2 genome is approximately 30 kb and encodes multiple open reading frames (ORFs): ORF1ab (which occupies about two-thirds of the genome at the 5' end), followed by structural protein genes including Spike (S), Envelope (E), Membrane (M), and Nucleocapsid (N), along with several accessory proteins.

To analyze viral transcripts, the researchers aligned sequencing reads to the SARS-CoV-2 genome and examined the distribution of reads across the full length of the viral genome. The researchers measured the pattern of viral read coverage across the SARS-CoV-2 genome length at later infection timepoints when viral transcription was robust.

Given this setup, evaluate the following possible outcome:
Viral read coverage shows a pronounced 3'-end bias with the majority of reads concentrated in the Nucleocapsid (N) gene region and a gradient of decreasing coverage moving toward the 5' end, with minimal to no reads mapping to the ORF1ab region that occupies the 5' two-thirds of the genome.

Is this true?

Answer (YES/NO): NO